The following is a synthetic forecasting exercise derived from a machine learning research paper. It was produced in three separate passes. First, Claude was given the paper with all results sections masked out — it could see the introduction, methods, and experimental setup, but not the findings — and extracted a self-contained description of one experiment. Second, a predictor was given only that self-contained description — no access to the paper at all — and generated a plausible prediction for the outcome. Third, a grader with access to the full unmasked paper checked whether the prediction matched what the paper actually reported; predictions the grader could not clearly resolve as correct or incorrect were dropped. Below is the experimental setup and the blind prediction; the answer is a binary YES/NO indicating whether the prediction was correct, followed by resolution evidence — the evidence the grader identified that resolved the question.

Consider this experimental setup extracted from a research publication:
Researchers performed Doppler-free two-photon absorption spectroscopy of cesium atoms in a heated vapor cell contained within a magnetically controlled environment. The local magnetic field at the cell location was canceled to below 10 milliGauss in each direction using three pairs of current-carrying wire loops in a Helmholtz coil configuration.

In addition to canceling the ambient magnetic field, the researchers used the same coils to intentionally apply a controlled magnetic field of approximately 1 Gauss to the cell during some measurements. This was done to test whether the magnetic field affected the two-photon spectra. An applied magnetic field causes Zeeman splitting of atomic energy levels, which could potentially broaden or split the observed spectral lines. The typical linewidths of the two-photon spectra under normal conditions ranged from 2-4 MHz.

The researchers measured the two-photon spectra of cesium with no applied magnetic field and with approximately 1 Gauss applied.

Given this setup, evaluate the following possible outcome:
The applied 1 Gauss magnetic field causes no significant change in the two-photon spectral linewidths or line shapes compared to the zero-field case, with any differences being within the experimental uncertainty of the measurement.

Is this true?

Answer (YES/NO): YES